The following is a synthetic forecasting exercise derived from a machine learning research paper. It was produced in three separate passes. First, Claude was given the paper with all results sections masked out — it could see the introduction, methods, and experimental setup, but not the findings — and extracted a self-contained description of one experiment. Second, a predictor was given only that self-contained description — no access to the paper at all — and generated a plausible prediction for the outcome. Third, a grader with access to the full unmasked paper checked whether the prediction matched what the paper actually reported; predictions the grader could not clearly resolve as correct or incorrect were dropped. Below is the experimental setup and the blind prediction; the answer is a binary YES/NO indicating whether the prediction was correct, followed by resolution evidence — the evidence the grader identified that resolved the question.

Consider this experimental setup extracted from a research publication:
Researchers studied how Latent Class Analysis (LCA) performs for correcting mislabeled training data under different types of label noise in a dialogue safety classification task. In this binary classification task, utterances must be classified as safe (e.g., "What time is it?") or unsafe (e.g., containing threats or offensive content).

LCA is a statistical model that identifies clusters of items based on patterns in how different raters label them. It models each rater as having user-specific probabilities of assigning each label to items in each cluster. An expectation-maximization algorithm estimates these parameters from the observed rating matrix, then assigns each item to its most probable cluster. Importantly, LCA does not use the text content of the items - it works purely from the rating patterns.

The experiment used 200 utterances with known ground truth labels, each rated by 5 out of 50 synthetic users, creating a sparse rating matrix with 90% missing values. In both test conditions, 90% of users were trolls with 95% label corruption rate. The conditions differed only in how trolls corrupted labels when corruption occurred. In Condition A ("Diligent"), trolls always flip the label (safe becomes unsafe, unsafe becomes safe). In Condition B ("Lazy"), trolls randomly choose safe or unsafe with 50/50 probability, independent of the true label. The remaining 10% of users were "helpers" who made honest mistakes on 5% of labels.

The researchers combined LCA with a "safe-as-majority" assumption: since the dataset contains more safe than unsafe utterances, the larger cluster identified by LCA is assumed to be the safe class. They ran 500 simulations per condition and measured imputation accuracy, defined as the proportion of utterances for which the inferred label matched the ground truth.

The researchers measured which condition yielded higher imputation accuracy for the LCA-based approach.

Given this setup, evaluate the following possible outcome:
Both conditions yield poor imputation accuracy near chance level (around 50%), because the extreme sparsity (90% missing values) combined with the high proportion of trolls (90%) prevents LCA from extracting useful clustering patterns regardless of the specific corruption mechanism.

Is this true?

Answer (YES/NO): NO